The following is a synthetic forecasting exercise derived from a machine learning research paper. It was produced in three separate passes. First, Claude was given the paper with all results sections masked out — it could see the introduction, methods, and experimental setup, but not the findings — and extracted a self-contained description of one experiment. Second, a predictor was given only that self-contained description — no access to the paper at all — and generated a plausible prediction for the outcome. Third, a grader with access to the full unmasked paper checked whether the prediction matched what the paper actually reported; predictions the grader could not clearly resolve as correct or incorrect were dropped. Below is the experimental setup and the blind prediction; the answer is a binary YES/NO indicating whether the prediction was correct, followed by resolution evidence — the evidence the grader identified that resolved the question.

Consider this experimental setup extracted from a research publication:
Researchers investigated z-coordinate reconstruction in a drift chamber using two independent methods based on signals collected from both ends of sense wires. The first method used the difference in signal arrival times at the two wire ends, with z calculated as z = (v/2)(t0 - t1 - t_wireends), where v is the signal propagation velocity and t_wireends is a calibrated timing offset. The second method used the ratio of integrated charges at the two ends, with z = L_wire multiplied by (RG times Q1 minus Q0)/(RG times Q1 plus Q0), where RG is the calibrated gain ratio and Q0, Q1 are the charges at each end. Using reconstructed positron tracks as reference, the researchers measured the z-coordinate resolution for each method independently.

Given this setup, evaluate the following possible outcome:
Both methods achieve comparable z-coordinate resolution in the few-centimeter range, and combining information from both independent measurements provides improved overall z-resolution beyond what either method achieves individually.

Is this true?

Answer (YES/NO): NO